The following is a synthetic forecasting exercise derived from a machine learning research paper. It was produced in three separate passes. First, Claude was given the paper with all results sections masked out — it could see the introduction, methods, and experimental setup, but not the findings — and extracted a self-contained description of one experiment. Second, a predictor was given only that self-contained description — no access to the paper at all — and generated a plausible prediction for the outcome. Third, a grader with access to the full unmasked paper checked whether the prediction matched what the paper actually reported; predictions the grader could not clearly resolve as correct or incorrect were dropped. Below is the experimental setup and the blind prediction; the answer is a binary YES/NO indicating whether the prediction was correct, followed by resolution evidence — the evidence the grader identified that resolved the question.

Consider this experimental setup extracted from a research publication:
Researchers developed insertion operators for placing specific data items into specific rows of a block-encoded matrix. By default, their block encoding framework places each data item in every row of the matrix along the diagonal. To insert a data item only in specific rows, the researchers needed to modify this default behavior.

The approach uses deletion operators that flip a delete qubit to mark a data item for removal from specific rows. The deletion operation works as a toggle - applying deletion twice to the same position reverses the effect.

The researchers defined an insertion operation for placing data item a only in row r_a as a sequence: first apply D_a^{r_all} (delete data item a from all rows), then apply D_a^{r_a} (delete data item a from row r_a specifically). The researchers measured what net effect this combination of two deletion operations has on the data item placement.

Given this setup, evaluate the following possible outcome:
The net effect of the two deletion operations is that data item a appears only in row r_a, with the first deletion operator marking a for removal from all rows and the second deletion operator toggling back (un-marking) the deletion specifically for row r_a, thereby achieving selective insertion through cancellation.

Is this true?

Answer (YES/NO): YES